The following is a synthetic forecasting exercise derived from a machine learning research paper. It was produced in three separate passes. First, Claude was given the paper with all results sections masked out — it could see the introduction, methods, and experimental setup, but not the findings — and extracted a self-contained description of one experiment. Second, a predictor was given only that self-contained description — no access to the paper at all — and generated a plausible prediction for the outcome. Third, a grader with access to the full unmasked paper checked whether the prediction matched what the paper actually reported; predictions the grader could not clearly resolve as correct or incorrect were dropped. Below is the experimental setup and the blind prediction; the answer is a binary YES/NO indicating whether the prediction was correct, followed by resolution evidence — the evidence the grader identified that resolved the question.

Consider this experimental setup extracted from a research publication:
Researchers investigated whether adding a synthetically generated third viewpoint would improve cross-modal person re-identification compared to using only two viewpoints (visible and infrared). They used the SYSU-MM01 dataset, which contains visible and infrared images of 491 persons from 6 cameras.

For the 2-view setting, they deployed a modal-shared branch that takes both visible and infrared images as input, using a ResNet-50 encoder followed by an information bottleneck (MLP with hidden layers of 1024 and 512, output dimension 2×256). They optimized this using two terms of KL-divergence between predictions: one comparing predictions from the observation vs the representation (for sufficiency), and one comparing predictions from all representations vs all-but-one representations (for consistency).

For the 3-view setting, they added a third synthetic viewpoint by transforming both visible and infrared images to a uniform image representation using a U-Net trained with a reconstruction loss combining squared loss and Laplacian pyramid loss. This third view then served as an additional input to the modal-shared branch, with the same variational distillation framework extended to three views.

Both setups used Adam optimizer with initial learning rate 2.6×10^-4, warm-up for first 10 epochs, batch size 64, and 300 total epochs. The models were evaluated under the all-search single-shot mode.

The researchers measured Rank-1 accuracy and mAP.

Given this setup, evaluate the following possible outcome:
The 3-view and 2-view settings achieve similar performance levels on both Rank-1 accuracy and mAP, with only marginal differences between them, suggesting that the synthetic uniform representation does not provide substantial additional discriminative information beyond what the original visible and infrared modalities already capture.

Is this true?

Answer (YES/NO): NO